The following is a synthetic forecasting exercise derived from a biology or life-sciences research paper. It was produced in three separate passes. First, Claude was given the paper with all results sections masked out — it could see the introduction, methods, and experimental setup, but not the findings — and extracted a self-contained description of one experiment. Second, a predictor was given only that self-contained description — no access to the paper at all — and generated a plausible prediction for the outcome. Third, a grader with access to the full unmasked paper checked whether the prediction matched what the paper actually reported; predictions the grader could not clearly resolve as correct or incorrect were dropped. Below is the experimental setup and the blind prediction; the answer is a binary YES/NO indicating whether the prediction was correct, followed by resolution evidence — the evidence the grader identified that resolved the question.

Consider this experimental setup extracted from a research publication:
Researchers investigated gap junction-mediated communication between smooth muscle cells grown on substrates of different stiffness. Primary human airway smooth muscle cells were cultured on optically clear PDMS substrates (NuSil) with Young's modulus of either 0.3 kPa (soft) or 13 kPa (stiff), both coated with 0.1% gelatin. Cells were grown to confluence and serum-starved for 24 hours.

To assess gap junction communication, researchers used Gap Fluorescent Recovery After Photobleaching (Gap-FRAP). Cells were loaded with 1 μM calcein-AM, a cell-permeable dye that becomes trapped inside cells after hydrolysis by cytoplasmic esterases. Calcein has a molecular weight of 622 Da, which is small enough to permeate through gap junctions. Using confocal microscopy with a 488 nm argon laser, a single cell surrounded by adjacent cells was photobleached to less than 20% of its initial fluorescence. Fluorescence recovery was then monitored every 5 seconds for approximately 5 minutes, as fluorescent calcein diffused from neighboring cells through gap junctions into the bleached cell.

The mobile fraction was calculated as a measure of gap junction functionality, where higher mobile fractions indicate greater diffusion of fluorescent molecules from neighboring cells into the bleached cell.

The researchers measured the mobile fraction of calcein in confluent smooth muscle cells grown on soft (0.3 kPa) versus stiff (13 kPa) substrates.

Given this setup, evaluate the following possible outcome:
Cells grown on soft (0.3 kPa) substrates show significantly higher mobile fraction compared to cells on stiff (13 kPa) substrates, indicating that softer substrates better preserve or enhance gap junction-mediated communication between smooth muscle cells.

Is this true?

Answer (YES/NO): NO